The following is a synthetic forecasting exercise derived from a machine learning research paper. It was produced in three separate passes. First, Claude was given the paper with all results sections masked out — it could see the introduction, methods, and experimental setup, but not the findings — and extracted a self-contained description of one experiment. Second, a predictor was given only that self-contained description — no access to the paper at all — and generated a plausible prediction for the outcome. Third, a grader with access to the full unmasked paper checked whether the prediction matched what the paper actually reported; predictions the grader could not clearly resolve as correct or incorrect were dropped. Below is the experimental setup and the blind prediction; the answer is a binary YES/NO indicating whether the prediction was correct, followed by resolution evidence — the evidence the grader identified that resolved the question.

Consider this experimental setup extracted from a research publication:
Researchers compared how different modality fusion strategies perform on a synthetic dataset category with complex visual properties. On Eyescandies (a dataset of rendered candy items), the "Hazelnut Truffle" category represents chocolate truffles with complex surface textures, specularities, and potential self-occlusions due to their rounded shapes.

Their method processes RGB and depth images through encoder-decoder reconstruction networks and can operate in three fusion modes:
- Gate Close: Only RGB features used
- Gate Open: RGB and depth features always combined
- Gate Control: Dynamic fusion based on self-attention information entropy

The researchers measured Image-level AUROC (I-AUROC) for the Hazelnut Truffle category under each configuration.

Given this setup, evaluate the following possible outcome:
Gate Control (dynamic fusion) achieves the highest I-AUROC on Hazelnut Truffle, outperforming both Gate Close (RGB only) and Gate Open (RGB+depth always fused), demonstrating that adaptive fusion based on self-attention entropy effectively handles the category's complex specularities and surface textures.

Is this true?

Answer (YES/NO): YES